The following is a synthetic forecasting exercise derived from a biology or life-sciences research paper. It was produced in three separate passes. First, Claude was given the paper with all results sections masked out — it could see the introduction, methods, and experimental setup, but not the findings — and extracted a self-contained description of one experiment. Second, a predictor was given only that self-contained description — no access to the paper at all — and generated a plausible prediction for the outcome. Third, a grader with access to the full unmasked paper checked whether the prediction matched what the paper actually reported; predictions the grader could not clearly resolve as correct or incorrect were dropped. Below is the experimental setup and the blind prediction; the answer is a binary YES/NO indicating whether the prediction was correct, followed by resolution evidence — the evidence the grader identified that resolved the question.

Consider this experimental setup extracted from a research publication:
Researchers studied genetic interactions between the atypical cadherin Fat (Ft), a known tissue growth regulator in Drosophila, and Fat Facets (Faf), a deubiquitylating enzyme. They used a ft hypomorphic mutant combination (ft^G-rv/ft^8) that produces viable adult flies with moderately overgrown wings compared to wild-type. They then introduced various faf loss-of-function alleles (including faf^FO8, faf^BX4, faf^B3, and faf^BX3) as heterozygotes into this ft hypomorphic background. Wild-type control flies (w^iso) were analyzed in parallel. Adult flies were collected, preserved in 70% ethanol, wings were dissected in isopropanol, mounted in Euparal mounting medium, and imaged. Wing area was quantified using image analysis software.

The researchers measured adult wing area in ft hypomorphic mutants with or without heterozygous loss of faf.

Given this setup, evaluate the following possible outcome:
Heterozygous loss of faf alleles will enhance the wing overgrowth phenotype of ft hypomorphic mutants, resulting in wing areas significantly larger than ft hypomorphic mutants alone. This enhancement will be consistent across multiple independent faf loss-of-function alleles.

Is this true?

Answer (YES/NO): YES